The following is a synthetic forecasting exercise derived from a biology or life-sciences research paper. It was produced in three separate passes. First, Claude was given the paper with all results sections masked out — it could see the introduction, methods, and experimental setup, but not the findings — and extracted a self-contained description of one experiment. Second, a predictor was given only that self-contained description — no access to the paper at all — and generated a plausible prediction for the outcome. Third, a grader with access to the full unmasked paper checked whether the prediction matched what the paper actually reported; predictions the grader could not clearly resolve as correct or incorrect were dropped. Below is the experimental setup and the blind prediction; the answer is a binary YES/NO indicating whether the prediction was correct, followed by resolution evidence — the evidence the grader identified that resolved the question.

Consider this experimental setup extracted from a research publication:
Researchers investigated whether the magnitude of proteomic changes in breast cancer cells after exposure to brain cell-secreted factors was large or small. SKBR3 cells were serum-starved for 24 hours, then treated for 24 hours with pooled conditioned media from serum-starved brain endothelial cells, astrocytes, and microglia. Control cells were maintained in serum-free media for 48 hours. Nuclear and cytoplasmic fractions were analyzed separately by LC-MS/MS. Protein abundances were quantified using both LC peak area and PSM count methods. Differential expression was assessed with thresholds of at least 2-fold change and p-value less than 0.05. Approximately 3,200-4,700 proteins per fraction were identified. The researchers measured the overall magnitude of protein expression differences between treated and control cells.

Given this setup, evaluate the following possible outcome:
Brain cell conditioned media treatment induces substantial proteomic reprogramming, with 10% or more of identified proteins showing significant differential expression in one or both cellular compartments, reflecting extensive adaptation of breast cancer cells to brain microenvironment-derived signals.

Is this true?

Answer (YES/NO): NO